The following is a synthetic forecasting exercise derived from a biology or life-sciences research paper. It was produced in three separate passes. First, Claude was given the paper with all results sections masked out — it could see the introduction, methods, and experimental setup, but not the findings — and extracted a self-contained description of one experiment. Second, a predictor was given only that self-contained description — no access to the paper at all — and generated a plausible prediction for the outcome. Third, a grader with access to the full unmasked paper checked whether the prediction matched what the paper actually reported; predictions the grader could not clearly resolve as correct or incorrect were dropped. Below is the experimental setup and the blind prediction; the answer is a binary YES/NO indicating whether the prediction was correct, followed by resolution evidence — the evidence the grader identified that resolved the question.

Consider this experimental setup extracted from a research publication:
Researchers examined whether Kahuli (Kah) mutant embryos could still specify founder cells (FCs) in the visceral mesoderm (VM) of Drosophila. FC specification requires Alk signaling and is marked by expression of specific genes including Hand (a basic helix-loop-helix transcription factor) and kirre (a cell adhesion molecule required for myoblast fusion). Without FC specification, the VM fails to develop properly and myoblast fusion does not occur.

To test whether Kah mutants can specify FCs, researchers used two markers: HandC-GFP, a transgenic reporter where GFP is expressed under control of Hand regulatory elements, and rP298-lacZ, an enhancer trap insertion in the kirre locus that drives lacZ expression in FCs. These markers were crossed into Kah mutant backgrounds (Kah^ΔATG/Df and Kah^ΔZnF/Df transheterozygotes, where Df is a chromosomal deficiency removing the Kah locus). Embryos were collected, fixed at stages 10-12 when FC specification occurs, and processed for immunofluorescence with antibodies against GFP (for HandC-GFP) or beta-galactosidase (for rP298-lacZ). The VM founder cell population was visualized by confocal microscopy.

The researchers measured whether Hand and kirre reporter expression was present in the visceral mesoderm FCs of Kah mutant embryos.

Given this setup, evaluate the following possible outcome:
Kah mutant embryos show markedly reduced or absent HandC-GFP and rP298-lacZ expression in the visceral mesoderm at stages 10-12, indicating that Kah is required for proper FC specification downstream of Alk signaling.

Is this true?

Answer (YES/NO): NO